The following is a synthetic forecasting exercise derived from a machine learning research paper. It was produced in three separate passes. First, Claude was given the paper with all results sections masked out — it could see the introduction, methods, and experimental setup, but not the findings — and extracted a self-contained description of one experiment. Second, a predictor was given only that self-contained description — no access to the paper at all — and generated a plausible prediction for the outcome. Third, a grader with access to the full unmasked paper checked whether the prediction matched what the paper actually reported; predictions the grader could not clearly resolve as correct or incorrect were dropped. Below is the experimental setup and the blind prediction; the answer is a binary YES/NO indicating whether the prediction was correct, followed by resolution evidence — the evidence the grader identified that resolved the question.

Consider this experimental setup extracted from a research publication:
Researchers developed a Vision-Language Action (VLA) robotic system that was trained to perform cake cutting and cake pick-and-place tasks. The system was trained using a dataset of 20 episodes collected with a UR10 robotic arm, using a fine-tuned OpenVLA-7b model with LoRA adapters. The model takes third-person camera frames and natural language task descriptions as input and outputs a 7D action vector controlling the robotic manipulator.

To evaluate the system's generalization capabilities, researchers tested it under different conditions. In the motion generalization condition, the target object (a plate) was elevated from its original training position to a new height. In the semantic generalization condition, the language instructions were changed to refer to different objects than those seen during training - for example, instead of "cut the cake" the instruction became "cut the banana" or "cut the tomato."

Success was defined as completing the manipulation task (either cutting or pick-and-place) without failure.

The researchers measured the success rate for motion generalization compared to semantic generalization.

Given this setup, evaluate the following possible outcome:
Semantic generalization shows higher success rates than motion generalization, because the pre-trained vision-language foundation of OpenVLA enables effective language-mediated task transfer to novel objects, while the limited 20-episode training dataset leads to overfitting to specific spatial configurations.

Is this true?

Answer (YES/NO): NO